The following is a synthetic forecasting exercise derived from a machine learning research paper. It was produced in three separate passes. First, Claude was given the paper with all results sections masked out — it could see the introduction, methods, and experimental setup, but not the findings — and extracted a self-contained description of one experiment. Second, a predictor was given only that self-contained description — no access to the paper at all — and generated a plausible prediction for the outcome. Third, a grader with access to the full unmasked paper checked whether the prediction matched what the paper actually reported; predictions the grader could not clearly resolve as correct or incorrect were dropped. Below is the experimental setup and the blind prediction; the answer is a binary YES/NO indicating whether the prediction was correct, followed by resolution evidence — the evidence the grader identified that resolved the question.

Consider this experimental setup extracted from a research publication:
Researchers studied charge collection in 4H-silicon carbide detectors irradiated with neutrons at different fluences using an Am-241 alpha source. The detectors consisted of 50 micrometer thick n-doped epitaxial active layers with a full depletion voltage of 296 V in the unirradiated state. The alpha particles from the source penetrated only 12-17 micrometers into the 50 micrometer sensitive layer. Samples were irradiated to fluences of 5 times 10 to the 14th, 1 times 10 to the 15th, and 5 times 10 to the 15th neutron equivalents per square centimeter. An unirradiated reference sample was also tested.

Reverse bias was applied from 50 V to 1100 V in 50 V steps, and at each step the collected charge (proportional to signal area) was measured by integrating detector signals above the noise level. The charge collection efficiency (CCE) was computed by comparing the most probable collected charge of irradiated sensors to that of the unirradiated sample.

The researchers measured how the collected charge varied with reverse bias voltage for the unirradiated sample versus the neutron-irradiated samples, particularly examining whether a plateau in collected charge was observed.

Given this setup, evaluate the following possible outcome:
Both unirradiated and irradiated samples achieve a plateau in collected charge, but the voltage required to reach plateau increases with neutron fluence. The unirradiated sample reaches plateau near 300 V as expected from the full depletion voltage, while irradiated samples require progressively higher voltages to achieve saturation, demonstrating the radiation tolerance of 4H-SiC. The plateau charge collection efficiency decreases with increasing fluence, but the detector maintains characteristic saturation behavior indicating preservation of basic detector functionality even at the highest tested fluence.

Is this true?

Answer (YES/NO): NO